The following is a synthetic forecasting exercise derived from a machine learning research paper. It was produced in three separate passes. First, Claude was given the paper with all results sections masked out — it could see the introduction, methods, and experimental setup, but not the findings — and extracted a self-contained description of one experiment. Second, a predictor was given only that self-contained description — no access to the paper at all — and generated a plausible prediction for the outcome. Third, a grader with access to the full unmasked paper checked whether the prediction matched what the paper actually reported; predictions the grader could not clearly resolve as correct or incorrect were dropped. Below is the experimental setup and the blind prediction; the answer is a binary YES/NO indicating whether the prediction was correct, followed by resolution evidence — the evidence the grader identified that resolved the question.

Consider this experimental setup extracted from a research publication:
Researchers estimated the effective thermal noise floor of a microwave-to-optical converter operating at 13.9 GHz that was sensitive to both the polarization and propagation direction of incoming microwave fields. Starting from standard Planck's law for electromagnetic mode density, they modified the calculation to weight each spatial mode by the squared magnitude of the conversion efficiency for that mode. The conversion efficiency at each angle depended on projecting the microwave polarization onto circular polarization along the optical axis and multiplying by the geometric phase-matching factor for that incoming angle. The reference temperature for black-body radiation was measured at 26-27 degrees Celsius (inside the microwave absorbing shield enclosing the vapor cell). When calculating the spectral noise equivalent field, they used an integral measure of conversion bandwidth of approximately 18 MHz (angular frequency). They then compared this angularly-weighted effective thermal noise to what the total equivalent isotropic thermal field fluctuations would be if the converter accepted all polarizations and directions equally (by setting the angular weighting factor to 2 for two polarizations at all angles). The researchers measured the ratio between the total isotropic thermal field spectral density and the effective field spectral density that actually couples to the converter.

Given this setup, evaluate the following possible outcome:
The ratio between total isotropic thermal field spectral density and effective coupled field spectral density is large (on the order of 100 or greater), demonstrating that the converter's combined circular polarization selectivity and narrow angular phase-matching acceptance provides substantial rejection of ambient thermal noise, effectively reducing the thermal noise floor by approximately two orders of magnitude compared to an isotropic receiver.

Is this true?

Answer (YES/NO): NO